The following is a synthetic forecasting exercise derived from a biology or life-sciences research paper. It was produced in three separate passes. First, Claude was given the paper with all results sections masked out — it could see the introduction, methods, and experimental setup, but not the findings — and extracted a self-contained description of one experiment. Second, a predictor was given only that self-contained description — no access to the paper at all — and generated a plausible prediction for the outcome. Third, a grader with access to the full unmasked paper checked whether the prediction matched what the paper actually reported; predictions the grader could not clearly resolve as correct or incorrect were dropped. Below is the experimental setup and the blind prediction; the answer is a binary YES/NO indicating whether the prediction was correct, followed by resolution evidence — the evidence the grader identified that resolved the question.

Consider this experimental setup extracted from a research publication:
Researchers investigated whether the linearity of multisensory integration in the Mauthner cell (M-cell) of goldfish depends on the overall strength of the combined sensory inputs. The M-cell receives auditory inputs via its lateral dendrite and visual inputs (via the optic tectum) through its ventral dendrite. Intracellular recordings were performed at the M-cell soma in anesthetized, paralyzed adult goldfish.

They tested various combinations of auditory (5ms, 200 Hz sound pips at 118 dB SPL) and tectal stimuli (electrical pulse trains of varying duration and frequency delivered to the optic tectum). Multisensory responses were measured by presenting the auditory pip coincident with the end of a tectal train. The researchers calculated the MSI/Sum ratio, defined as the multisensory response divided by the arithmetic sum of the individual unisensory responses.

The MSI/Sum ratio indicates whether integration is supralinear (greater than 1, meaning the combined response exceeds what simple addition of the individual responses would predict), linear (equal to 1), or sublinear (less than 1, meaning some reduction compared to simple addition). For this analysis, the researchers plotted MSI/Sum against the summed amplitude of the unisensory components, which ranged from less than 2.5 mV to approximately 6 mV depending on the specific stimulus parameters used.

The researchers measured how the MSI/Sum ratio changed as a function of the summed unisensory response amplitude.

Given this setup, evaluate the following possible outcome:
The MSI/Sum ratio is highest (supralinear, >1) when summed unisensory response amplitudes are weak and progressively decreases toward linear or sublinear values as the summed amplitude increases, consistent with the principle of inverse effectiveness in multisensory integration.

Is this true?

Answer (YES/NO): YES